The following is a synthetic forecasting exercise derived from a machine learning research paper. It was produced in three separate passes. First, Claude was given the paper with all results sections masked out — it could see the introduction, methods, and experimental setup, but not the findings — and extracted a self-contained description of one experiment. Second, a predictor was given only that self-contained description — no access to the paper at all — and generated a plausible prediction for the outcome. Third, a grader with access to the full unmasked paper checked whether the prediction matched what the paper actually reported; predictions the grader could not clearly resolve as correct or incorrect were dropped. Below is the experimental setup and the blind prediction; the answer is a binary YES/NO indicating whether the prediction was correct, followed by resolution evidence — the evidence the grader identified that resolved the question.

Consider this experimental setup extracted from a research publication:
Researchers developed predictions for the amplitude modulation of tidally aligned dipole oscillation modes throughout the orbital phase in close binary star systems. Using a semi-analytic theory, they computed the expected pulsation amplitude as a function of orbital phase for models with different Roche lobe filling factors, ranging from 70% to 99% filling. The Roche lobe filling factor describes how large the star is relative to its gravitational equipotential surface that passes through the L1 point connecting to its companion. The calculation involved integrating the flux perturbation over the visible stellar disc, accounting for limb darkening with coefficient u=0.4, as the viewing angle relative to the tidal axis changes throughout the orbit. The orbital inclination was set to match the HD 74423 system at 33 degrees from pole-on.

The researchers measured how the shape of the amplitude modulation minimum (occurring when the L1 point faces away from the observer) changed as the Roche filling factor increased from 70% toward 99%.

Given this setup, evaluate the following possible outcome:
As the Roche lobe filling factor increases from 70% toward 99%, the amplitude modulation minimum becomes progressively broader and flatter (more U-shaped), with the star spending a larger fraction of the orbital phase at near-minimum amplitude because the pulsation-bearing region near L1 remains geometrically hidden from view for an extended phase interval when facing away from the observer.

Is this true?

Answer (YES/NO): YES